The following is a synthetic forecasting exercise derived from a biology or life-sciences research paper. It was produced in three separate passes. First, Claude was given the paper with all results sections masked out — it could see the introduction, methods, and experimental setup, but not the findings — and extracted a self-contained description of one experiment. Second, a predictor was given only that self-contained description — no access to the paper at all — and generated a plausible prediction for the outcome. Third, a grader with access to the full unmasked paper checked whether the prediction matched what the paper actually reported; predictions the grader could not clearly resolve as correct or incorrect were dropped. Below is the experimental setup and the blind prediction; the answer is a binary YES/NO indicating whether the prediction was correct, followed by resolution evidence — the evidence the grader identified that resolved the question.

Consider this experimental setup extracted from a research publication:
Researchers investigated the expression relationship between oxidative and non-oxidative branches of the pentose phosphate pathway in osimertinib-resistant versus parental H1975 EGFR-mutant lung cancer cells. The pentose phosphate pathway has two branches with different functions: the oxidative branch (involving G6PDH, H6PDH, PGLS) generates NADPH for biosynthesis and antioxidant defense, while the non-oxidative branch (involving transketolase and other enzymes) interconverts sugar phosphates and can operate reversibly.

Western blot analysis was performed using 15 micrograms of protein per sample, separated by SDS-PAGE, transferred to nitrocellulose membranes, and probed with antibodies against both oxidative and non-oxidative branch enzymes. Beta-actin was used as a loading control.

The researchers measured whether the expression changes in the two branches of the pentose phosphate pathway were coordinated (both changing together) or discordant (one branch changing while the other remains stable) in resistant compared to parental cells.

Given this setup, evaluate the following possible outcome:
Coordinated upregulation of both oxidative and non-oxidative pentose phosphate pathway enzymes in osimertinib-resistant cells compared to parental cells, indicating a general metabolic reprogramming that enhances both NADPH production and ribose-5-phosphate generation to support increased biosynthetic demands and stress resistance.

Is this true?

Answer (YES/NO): NO